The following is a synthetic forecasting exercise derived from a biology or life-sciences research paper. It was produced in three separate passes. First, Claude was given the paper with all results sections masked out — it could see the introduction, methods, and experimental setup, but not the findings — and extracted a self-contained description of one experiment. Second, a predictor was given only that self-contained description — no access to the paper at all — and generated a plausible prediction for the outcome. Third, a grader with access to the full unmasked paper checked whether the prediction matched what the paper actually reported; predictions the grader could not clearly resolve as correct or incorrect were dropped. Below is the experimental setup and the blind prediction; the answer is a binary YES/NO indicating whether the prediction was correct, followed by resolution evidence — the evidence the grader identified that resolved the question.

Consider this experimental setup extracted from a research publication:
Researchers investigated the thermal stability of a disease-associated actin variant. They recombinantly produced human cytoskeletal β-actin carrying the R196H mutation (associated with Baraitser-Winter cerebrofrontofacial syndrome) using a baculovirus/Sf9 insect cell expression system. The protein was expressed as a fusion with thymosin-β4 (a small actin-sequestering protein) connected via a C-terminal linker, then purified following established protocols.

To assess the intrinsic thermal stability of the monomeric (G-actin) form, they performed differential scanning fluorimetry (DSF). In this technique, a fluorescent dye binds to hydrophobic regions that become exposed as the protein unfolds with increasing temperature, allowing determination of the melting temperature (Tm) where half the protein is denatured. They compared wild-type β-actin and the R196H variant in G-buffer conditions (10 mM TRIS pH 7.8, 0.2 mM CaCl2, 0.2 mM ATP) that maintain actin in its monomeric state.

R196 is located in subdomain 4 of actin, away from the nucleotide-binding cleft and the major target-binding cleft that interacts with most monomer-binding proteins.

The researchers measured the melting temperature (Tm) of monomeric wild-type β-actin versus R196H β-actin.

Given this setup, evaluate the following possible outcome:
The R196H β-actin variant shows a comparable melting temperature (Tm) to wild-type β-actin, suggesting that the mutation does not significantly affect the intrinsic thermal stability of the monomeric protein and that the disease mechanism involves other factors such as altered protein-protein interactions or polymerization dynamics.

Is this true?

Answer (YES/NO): NO